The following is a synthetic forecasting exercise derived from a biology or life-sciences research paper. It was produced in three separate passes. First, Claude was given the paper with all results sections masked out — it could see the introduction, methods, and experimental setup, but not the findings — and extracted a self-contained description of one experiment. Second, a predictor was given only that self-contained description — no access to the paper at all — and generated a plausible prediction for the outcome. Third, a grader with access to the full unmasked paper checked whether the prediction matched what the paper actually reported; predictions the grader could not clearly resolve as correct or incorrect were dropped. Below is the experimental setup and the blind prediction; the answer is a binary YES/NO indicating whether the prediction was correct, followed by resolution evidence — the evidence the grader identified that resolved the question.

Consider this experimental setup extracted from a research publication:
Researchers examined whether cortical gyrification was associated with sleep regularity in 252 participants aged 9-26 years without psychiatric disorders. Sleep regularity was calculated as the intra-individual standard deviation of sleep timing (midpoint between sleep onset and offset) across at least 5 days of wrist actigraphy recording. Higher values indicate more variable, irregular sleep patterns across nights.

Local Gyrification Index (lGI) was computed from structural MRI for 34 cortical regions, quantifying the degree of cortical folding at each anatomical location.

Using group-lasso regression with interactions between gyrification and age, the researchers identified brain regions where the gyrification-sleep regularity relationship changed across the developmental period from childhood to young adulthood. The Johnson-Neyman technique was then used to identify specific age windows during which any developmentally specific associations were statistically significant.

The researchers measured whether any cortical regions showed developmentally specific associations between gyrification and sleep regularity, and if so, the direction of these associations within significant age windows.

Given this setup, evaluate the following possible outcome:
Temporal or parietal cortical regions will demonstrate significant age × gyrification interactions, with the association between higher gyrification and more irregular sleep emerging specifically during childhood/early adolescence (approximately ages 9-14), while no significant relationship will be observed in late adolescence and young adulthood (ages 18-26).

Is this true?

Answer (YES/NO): NO